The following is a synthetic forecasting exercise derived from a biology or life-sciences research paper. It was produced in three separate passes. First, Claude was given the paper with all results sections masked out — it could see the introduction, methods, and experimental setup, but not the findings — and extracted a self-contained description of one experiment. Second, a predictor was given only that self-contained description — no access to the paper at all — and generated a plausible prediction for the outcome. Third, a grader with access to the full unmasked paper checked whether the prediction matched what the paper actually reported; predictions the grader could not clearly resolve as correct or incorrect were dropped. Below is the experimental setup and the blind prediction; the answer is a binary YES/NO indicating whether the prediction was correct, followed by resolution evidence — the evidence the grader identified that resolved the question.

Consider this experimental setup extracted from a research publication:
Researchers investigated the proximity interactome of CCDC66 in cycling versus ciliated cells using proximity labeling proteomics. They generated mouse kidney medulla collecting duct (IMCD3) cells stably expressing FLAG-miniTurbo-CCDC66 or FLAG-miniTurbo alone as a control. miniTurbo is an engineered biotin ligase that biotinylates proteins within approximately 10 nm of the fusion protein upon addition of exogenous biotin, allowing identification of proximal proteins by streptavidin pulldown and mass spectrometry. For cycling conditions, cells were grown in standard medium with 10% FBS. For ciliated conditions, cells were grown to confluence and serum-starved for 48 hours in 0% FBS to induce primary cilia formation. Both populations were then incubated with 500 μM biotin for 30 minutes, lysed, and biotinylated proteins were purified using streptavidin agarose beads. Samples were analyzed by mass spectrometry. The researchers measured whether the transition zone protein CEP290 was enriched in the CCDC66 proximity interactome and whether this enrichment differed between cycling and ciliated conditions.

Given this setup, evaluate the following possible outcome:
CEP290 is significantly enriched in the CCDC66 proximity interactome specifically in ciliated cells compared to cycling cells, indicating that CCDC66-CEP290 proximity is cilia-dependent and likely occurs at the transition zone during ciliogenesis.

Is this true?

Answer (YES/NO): NO